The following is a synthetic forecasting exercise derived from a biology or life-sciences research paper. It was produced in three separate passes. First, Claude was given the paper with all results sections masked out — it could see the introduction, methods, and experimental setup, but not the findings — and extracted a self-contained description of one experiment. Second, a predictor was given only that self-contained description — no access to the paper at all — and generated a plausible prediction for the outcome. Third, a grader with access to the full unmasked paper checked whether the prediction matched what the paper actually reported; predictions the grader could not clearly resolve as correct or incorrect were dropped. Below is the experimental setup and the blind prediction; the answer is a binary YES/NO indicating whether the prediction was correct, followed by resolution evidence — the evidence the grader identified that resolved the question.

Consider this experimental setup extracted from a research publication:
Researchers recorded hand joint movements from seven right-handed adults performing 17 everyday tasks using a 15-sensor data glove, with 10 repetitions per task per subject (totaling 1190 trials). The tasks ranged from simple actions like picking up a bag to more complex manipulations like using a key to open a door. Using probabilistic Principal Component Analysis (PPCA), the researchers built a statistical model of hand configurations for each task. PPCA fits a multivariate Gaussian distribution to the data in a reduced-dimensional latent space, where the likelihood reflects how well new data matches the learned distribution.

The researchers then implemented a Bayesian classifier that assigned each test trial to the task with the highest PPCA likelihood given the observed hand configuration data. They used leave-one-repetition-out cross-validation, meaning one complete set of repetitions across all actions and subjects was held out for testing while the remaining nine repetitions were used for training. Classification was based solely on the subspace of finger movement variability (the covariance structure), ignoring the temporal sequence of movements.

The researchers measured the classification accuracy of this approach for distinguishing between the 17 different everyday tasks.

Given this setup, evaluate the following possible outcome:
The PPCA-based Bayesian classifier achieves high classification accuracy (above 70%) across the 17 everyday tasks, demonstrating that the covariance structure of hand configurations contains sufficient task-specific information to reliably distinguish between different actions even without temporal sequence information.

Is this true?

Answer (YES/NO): YES